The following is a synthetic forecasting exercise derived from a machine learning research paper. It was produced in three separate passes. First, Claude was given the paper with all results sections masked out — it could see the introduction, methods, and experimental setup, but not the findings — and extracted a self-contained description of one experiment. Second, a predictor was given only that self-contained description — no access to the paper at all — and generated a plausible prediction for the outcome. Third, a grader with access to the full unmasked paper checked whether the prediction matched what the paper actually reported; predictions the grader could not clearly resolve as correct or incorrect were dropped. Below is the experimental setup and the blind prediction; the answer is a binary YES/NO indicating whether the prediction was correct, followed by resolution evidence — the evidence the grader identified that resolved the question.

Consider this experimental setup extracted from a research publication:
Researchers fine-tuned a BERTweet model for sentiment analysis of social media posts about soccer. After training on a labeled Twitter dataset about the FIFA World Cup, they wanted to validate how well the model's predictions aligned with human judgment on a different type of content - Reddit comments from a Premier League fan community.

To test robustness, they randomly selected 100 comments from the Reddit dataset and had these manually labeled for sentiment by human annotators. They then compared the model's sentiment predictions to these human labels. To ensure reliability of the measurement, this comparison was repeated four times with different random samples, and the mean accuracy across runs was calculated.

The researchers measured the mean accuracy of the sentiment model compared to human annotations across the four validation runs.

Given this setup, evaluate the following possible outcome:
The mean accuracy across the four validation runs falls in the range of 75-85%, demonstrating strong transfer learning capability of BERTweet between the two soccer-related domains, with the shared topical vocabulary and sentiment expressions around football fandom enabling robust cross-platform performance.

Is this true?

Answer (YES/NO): YES